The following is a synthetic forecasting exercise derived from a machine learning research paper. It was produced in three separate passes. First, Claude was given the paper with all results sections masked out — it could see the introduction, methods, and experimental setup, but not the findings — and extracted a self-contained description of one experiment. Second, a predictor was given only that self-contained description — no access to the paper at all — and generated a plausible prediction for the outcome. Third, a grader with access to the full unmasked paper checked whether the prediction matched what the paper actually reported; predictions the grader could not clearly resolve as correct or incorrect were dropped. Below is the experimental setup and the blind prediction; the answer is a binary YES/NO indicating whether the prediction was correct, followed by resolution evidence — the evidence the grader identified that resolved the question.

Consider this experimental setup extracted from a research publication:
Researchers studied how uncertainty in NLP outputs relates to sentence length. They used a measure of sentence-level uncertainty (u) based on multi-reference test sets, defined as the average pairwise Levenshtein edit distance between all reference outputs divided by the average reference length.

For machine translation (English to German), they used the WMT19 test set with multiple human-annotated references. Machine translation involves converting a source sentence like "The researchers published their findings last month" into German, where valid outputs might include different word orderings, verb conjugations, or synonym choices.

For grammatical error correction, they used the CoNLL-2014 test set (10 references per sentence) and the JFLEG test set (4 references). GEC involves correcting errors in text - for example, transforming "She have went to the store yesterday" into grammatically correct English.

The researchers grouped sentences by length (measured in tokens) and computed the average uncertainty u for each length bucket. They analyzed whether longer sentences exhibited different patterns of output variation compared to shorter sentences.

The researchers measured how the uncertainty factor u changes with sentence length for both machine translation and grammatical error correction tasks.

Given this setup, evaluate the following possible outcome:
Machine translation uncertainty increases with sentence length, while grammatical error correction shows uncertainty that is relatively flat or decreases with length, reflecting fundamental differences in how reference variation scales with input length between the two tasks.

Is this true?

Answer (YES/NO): NO